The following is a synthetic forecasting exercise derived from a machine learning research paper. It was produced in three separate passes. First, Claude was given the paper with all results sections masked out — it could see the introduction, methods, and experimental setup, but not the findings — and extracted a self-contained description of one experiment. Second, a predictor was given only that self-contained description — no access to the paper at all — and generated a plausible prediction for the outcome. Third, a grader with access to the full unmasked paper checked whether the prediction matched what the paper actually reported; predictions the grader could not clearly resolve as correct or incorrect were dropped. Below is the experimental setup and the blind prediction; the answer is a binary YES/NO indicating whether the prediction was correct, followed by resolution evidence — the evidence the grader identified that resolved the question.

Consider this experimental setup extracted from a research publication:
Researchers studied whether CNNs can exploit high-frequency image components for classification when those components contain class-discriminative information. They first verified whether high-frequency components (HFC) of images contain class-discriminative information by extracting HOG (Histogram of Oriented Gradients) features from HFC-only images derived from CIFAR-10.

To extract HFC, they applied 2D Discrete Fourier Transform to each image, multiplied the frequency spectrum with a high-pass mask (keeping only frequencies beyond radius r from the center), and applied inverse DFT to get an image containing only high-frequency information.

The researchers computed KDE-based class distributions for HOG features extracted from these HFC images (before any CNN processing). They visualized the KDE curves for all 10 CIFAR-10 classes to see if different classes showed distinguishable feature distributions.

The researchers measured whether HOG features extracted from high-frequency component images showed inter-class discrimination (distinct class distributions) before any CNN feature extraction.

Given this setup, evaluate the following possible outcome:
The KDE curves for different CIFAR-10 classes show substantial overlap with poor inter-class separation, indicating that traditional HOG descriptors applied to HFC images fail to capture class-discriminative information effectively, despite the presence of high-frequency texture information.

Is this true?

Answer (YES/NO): NO